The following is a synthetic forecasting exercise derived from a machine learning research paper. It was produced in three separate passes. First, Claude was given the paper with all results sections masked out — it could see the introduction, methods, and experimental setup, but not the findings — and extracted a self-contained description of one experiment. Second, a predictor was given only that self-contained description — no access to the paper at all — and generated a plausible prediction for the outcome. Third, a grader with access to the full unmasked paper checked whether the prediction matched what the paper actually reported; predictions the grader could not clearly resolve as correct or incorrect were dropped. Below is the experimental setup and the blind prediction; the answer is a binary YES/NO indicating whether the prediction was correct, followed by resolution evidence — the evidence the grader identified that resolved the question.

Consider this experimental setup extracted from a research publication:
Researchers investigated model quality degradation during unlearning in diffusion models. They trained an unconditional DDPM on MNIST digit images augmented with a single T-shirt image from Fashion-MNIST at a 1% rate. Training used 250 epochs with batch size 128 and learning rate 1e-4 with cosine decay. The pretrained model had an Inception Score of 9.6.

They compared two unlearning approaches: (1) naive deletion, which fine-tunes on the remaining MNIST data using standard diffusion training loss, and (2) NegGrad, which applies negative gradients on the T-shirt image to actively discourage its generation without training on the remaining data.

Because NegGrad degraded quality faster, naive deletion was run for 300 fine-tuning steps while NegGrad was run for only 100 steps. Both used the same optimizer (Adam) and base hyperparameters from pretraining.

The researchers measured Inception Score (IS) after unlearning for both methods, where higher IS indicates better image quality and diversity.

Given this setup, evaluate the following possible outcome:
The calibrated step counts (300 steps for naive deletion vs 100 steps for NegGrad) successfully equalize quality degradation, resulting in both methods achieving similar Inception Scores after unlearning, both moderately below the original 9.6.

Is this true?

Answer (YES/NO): NO